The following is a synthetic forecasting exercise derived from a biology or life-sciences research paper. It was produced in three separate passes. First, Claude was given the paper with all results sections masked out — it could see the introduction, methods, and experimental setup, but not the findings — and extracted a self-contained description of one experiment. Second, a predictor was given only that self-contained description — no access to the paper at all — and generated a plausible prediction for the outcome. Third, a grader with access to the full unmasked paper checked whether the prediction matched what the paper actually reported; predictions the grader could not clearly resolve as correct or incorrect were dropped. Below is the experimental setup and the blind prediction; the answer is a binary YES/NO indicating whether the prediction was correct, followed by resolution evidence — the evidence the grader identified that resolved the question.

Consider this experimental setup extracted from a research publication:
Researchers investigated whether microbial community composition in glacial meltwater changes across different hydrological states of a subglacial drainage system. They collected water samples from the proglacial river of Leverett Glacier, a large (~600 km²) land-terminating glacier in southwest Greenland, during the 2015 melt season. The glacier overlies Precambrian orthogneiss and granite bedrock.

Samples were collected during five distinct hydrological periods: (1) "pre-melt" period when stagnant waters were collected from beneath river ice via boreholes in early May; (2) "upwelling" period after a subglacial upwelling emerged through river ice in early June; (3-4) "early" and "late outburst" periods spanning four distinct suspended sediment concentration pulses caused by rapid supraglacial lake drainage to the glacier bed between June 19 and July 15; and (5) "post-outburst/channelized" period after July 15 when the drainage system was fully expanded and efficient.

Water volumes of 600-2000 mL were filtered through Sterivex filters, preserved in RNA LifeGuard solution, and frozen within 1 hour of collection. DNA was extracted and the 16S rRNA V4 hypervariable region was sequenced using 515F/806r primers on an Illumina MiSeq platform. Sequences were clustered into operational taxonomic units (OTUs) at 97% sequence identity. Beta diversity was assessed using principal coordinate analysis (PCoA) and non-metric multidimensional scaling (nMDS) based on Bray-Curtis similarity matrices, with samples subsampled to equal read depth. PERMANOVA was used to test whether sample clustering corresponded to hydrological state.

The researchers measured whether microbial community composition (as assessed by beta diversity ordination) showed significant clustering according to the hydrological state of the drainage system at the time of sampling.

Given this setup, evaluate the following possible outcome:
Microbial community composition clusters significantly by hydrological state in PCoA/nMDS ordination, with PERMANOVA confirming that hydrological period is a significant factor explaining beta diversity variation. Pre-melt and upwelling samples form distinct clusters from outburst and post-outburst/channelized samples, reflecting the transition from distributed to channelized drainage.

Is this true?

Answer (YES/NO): NO